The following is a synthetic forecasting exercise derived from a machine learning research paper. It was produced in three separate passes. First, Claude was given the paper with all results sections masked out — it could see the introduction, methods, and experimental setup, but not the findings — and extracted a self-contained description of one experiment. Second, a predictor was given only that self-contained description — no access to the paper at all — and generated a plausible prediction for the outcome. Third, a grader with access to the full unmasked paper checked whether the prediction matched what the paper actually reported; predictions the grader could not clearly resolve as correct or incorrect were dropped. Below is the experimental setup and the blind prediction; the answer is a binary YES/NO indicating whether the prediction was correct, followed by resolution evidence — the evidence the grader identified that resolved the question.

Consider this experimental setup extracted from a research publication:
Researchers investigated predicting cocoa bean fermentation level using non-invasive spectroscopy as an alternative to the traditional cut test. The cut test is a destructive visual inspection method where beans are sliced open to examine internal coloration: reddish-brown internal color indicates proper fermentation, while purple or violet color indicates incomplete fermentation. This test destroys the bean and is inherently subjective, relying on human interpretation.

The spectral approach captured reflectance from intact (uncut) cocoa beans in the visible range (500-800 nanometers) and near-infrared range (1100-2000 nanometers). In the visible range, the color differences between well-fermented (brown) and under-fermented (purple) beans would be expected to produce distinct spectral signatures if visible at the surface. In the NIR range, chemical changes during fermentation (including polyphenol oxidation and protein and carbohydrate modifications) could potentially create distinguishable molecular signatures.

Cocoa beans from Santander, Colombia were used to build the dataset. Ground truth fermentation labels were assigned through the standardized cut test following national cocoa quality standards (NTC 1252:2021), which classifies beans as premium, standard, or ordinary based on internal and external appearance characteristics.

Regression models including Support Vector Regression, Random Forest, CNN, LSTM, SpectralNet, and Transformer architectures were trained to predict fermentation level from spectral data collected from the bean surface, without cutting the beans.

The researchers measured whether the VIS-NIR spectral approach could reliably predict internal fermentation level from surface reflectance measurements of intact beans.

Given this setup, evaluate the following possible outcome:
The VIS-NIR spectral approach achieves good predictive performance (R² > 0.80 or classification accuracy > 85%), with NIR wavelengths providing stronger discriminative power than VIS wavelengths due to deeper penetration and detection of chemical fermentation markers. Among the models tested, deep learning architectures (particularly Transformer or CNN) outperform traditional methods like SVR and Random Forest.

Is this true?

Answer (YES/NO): NO